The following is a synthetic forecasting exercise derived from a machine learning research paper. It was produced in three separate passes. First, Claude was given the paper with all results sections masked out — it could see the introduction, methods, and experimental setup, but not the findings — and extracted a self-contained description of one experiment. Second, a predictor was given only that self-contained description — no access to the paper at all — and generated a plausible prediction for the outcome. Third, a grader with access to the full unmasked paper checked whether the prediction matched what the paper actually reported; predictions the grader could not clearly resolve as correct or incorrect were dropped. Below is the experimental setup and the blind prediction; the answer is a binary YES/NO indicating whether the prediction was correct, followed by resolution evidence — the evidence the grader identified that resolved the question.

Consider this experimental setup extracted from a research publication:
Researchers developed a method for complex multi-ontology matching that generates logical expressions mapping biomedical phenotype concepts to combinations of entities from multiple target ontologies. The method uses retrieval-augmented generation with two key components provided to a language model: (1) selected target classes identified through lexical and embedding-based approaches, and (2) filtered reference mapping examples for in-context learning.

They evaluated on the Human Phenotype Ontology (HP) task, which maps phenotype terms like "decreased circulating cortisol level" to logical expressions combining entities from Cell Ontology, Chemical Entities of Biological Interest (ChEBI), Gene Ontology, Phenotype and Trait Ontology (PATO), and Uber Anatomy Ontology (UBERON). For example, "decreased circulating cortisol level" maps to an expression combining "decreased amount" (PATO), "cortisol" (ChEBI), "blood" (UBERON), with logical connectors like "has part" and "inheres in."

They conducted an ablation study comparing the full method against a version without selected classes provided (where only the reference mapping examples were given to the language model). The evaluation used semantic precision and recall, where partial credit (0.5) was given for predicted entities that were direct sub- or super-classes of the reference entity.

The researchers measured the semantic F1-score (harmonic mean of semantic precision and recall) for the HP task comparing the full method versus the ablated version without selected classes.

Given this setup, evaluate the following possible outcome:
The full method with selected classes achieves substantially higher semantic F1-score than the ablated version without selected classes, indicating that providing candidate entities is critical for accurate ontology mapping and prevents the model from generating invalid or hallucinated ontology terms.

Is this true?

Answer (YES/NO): YES